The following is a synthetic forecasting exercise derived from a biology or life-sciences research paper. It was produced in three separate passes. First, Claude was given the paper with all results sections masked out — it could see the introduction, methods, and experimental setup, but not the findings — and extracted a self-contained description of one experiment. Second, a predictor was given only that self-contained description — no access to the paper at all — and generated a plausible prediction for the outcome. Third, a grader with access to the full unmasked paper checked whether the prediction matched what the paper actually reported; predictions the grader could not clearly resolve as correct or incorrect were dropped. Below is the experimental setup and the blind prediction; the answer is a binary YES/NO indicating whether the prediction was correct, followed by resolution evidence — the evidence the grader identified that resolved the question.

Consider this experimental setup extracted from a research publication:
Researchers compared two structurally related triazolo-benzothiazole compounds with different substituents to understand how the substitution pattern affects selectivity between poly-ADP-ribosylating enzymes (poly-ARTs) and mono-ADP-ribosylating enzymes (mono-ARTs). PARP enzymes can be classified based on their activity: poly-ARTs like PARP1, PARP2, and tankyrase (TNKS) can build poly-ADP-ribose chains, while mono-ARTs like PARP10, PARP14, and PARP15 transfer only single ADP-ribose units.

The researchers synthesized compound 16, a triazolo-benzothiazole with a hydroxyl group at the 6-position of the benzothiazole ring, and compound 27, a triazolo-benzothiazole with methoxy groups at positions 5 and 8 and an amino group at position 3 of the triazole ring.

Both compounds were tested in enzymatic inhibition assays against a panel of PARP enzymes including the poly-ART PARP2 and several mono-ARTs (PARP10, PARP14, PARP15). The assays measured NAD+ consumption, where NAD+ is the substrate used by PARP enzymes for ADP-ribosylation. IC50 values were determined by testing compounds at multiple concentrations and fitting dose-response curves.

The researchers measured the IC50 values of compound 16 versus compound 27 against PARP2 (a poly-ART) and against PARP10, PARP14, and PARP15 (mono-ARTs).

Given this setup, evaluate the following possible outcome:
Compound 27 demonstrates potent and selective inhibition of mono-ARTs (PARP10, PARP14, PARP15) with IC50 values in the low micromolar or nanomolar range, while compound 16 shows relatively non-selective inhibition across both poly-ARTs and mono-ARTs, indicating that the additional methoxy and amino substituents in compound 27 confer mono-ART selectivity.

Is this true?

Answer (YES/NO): NO